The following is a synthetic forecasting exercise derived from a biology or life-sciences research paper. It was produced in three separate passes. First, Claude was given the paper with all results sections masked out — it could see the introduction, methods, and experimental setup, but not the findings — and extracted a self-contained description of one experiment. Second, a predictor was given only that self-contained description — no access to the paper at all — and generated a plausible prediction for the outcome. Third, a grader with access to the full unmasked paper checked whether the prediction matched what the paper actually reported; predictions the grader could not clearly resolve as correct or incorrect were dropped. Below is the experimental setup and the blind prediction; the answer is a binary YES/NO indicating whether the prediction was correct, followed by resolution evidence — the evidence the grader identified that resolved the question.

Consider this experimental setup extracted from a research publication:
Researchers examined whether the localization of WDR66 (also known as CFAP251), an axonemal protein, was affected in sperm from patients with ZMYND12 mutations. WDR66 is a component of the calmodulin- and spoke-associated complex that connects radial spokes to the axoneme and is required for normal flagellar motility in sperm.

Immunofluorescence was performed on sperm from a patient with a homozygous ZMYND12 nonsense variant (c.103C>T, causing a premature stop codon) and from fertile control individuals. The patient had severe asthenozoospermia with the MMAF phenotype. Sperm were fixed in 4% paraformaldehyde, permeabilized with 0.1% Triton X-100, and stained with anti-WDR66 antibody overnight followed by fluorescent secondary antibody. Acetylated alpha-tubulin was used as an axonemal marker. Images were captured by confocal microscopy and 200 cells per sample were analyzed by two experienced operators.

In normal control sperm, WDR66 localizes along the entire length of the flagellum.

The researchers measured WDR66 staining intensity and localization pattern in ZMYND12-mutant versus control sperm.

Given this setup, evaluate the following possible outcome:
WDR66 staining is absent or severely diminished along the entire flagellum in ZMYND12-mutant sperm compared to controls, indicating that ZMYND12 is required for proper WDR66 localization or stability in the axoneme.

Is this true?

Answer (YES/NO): YES